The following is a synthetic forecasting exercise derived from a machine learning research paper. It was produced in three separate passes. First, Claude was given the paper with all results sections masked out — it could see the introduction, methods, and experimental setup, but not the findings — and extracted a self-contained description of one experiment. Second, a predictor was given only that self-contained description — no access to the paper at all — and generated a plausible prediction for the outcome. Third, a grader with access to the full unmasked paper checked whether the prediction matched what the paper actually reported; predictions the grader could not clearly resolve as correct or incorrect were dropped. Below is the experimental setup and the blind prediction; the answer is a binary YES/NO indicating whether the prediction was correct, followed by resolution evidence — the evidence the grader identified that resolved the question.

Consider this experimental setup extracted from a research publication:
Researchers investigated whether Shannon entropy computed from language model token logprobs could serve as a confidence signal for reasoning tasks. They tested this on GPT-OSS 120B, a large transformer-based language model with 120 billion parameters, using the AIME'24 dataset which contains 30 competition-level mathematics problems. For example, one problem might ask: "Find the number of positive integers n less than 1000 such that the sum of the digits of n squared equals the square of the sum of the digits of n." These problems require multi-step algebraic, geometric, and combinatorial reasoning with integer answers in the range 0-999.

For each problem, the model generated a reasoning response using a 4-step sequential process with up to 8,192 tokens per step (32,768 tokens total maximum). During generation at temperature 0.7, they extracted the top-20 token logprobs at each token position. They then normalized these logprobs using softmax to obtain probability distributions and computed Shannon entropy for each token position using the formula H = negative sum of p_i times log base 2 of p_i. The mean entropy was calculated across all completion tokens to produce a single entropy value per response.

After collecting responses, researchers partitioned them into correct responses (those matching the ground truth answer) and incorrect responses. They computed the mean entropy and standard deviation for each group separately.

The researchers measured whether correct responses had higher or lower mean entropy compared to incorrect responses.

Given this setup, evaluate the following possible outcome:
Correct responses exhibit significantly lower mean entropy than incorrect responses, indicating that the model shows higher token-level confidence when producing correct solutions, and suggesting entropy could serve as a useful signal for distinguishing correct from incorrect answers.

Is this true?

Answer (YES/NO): YES